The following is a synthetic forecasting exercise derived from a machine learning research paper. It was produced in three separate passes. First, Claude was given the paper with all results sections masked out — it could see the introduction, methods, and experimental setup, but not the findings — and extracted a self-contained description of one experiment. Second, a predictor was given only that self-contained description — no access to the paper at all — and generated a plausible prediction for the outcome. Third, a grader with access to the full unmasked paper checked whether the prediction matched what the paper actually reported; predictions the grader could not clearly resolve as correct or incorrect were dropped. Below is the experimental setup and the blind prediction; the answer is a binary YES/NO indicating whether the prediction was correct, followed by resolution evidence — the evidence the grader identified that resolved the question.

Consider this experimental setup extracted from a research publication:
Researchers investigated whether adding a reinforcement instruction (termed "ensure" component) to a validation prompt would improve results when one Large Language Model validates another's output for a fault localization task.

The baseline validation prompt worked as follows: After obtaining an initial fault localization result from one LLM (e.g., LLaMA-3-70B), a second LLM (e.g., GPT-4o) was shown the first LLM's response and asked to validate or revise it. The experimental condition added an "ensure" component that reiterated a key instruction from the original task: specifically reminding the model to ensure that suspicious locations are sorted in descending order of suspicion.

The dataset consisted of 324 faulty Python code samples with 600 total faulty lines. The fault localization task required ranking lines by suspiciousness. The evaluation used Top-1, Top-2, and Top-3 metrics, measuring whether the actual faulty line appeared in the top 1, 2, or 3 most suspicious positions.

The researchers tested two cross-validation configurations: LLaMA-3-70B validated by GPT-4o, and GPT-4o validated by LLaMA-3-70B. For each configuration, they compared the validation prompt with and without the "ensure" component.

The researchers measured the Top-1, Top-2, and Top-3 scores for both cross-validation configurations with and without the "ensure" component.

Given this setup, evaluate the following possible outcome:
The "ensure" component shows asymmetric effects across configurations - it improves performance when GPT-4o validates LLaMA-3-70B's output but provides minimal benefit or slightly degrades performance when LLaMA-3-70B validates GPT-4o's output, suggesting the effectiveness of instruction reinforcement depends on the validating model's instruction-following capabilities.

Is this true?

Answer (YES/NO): NO